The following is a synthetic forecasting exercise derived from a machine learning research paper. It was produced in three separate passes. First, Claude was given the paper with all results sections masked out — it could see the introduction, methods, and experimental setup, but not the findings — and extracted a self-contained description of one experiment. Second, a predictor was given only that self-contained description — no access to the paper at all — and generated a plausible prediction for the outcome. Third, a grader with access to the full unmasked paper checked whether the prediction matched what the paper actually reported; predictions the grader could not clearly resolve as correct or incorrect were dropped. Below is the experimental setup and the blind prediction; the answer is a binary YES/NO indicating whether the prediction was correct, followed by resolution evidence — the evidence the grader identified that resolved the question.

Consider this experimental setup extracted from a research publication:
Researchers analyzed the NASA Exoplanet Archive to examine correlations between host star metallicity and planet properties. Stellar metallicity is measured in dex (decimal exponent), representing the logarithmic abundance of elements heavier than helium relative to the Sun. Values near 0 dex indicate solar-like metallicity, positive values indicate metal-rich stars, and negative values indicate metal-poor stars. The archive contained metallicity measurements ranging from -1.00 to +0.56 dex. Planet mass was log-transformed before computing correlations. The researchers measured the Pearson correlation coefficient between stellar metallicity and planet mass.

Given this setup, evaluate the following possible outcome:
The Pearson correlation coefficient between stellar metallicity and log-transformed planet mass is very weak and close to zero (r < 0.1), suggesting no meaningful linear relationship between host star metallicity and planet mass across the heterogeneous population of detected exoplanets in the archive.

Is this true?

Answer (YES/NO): NO